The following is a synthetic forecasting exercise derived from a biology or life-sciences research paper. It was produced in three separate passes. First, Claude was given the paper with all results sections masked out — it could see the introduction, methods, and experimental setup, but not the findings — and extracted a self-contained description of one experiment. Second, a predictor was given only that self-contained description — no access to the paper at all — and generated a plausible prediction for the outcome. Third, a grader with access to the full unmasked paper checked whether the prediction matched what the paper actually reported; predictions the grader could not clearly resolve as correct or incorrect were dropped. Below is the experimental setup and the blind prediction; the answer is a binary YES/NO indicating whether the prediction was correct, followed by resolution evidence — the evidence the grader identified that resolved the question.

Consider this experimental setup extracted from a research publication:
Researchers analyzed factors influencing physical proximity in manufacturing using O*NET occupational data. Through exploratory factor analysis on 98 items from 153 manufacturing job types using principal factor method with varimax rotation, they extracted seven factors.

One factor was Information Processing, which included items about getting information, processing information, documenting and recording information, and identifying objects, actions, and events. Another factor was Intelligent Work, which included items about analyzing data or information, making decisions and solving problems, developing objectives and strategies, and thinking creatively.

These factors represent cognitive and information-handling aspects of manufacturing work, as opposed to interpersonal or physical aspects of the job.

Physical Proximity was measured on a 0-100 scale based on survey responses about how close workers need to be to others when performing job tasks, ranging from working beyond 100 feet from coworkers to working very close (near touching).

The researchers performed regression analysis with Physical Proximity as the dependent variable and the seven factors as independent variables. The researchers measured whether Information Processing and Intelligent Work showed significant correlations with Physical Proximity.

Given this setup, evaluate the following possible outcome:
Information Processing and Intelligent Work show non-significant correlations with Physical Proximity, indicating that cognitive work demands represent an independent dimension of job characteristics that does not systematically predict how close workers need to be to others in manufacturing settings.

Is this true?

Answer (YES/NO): YES